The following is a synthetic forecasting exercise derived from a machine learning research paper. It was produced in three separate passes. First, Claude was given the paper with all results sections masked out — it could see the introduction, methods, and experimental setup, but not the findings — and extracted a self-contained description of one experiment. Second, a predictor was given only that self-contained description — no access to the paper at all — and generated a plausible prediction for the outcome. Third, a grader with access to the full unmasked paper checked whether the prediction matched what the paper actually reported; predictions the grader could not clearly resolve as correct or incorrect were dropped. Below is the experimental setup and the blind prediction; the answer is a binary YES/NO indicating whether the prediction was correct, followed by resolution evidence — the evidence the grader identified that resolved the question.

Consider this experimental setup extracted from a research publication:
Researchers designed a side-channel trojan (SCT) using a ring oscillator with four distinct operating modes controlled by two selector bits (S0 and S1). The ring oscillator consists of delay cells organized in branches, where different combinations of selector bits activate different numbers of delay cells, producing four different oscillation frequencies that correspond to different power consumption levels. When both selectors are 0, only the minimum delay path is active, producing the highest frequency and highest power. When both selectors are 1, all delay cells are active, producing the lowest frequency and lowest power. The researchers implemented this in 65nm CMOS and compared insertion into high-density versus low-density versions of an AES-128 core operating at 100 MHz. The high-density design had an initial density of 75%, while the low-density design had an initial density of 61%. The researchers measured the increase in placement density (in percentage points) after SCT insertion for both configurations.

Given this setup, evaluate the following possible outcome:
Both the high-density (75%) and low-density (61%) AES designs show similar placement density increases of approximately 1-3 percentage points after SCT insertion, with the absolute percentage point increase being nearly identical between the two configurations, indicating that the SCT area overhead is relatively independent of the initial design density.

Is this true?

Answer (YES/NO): NO